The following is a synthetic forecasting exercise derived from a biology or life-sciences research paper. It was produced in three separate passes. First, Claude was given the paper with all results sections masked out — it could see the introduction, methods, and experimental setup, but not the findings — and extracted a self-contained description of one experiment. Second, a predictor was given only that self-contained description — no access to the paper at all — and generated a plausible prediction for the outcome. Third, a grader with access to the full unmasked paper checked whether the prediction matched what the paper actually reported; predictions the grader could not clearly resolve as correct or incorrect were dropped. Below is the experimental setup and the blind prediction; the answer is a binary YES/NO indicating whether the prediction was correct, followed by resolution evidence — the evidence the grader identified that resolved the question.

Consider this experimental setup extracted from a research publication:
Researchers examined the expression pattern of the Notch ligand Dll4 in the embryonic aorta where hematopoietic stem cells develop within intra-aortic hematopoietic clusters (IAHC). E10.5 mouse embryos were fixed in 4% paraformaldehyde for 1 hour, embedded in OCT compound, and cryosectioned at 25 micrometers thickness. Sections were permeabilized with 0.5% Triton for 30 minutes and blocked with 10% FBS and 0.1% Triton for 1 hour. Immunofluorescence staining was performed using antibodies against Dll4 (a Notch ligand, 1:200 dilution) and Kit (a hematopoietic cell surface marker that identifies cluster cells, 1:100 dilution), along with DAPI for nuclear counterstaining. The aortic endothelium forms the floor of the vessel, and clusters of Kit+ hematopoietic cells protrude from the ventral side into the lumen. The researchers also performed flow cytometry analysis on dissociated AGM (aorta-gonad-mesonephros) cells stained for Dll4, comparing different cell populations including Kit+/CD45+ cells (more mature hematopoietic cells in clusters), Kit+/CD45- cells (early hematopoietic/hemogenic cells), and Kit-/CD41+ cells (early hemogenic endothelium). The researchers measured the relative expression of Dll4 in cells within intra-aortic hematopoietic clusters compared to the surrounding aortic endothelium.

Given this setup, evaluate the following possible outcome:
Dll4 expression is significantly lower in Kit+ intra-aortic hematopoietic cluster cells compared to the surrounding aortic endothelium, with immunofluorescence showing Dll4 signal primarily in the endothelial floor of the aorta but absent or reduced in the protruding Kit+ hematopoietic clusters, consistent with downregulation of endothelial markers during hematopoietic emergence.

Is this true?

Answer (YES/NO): NO